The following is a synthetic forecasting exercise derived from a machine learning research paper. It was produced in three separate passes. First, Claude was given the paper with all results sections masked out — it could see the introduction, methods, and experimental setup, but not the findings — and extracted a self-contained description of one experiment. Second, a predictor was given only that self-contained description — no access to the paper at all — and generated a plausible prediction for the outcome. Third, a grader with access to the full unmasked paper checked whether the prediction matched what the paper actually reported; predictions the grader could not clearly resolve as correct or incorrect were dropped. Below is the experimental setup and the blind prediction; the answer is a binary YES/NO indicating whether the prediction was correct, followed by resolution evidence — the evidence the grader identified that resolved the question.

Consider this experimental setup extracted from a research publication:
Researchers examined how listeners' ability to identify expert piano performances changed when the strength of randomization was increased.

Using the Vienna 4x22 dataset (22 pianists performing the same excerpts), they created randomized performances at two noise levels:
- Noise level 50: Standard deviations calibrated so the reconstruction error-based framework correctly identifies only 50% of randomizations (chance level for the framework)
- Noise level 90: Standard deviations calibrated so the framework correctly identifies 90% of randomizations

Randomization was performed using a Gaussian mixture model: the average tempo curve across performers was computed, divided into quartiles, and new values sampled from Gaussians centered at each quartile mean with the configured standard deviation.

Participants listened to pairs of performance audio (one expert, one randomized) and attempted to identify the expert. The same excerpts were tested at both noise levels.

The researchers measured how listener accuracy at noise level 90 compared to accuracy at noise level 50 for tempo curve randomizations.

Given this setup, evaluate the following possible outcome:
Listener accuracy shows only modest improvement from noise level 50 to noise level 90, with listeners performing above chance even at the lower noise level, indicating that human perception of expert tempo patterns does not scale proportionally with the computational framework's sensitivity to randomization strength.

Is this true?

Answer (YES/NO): YES